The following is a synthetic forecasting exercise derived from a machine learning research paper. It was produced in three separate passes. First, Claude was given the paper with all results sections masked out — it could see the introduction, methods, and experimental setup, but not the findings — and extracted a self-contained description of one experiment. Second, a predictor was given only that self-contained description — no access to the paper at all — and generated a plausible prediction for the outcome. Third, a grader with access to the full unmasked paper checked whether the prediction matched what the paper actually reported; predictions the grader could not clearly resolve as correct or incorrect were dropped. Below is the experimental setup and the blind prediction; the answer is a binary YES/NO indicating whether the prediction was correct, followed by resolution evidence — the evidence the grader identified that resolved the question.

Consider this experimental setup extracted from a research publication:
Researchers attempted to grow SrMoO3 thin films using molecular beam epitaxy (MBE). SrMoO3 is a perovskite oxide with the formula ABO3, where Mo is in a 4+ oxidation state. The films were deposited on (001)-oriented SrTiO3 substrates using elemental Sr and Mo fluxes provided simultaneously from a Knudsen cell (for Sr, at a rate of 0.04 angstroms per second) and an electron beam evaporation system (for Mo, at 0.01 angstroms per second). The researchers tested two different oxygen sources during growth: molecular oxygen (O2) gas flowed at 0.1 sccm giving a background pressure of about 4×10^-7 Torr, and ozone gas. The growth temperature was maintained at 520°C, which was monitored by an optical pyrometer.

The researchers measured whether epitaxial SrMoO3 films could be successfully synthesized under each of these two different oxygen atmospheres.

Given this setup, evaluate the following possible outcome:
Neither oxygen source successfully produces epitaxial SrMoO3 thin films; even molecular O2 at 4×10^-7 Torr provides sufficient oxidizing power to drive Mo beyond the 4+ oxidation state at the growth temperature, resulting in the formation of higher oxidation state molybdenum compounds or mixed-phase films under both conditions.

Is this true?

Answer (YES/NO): NO